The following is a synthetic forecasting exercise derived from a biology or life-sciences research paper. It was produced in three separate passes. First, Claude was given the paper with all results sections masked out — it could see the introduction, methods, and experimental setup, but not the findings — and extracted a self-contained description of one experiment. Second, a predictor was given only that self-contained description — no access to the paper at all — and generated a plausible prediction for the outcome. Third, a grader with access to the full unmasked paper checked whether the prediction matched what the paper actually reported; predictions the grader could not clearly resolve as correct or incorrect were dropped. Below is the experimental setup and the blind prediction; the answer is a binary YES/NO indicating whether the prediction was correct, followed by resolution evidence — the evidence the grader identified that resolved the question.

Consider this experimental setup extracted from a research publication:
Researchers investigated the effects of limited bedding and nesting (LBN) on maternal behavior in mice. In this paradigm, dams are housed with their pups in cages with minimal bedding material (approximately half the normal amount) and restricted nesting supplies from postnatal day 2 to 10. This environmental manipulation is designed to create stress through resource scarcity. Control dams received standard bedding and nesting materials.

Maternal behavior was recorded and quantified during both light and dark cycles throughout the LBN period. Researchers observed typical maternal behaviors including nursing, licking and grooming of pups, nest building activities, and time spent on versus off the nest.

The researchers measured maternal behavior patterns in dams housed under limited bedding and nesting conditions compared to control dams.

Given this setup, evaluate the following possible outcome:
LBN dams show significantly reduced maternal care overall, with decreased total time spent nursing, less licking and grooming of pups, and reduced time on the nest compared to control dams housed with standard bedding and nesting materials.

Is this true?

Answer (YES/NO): NO